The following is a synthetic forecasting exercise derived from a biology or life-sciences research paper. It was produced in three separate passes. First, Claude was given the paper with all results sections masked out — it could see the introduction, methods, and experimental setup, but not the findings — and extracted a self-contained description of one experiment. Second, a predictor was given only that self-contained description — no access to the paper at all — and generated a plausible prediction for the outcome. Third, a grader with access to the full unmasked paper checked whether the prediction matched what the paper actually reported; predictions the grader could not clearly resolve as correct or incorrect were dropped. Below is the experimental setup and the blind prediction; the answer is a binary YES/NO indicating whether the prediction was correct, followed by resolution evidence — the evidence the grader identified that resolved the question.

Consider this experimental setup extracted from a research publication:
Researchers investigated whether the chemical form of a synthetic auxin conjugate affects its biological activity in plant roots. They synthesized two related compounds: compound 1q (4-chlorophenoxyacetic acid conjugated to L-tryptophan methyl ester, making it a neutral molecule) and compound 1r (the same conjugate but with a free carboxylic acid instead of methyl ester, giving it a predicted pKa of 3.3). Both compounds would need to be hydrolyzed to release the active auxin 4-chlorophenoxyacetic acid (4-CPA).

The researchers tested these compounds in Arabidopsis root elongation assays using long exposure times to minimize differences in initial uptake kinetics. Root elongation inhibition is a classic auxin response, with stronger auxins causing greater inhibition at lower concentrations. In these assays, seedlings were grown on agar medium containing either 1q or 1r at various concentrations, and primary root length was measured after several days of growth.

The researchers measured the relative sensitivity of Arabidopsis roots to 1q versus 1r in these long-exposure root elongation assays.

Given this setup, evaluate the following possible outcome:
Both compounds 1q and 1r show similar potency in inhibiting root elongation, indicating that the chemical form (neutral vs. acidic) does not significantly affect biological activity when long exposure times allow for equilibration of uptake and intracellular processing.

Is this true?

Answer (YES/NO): NO